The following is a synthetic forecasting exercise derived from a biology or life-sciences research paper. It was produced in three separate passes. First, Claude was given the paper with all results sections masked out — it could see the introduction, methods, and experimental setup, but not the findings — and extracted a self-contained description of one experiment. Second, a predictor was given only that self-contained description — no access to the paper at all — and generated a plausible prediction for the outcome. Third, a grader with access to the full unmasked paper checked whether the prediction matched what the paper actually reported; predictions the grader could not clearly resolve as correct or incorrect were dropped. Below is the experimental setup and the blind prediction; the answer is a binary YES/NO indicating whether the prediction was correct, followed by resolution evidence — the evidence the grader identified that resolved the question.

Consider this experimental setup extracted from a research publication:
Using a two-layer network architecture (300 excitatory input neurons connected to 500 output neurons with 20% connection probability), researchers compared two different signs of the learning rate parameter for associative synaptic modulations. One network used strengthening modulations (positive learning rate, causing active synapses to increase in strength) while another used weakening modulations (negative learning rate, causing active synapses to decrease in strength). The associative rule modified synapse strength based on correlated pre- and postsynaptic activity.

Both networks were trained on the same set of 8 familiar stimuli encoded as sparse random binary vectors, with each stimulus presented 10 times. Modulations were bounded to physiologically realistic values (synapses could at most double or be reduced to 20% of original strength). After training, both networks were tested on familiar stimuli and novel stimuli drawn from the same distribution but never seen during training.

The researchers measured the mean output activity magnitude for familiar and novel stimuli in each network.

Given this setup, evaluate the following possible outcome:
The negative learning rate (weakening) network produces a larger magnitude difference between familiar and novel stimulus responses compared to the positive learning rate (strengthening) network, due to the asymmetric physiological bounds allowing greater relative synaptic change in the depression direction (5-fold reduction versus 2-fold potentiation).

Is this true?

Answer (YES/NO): NO